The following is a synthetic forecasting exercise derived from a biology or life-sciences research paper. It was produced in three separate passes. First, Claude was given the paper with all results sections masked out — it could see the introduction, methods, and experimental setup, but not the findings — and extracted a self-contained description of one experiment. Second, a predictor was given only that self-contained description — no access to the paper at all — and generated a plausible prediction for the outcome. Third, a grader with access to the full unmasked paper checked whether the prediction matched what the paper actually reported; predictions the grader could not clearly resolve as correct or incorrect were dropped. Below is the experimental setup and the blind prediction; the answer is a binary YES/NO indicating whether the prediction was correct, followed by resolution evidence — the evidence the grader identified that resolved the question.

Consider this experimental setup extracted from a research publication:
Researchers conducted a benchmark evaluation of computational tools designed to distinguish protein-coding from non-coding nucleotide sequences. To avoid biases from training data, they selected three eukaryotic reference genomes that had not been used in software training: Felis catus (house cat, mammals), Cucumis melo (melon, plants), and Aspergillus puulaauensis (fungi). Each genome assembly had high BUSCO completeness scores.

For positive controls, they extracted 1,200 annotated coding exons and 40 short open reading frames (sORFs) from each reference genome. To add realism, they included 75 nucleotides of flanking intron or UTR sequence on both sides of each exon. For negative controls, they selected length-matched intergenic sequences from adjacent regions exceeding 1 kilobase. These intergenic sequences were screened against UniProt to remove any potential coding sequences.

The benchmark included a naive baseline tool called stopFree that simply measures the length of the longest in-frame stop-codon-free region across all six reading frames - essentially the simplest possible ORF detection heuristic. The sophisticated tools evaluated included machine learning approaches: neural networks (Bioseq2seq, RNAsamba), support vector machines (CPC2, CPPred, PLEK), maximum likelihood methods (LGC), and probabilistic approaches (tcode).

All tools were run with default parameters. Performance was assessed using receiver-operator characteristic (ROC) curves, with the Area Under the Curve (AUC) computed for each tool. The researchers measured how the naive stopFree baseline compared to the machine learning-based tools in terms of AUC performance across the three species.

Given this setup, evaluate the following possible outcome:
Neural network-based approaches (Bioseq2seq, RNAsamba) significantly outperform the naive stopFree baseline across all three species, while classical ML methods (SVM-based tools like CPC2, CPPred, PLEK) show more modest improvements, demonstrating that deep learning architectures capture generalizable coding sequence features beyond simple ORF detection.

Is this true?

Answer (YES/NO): NO